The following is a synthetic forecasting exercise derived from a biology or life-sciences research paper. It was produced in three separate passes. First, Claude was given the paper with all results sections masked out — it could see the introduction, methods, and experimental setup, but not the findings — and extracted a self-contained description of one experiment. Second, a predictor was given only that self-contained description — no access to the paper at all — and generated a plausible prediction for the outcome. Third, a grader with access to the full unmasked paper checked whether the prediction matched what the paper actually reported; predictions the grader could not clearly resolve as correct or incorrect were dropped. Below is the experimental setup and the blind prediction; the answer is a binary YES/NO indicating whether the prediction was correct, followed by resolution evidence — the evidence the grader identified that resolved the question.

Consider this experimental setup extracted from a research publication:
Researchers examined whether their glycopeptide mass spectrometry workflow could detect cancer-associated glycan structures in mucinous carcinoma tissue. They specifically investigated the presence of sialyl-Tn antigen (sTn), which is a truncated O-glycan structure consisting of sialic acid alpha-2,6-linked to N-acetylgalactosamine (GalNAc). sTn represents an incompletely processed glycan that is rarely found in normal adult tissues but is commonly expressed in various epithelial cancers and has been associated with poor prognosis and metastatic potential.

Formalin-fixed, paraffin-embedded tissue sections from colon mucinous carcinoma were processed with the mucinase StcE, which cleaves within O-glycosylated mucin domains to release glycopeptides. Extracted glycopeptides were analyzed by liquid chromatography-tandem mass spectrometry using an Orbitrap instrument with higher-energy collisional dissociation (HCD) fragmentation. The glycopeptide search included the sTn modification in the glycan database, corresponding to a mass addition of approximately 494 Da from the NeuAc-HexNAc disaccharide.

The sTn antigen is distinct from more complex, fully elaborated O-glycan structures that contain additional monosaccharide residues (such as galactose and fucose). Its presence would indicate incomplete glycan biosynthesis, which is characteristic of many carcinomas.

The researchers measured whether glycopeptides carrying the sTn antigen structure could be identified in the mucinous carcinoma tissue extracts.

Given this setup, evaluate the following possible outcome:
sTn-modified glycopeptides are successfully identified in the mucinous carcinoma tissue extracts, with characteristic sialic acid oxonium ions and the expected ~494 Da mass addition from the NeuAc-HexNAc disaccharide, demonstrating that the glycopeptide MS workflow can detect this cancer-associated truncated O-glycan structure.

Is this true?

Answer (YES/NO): NO